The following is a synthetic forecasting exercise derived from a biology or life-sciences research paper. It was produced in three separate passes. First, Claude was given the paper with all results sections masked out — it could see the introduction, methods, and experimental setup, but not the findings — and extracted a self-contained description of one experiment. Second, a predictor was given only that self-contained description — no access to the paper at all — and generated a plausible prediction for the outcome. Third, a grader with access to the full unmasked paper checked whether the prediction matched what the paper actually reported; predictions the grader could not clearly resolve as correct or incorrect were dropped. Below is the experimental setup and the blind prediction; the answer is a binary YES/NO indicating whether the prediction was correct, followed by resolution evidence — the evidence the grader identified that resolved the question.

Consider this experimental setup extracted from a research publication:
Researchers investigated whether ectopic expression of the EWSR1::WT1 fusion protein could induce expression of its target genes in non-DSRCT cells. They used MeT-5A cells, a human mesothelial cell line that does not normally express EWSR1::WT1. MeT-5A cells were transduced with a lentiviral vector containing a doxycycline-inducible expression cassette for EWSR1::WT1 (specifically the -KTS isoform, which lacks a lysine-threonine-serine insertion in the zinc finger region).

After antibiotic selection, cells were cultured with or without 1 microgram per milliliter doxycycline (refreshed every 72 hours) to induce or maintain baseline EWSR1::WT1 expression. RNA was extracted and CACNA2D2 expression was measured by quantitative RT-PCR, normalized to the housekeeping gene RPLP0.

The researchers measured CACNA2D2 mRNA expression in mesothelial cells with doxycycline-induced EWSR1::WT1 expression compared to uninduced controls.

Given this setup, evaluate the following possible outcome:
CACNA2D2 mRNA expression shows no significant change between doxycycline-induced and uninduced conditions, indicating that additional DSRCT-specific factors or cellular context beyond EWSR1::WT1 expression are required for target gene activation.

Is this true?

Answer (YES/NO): NO